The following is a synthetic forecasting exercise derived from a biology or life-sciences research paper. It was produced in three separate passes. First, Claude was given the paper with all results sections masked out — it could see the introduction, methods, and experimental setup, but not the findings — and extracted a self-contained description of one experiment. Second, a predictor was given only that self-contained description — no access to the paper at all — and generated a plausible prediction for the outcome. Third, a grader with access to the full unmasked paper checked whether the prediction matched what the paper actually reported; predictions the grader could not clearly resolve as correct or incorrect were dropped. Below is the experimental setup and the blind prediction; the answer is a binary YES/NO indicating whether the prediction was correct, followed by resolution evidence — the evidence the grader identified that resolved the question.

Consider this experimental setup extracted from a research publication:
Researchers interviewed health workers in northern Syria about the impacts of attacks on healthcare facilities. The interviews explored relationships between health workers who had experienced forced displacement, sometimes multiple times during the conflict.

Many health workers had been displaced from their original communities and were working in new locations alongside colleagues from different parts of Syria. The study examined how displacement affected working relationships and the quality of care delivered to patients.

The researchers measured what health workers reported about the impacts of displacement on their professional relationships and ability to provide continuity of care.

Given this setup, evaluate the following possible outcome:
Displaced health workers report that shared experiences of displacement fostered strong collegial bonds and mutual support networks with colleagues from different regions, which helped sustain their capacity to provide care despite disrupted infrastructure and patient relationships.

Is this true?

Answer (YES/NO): NO